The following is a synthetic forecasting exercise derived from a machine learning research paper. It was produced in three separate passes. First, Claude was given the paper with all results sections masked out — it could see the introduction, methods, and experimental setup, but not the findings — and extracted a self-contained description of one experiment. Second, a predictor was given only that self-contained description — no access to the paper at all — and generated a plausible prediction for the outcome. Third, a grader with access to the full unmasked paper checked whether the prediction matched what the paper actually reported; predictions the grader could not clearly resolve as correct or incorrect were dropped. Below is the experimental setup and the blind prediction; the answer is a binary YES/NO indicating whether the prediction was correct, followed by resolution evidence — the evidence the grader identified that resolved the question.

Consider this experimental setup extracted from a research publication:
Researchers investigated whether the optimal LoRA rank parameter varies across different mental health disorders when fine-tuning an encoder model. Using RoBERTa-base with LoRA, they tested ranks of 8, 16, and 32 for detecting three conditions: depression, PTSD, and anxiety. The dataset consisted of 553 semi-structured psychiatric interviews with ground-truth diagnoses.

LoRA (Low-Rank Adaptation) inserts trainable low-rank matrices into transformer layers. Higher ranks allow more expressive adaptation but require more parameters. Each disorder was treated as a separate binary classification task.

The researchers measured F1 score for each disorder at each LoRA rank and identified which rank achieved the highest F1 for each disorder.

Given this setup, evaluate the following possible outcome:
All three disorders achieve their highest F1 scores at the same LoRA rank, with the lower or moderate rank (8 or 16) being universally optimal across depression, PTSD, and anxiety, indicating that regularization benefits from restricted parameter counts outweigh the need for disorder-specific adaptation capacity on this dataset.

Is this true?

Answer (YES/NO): NO